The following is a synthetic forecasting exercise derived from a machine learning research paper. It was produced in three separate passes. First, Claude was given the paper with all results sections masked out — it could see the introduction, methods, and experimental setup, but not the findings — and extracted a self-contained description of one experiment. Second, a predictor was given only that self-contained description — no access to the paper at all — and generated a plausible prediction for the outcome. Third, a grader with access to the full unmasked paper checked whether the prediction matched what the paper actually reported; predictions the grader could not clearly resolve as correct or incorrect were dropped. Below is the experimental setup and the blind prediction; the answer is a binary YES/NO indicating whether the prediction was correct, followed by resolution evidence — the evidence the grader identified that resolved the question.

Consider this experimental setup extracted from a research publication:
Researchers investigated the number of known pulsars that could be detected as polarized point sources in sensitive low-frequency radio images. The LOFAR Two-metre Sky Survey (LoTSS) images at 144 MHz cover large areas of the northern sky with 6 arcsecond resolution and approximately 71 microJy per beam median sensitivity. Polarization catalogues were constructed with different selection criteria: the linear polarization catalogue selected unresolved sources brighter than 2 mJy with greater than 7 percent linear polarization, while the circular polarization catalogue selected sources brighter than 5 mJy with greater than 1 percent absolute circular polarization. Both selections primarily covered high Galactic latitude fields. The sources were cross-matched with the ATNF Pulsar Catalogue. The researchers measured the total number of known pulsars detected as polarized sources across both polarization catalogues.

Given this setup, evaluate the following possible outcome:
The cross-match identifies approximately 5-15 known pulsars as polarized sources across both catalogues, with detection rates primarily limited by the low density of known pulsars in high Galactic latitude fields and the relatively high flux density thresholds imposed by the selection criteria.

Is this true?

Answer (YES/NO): NO